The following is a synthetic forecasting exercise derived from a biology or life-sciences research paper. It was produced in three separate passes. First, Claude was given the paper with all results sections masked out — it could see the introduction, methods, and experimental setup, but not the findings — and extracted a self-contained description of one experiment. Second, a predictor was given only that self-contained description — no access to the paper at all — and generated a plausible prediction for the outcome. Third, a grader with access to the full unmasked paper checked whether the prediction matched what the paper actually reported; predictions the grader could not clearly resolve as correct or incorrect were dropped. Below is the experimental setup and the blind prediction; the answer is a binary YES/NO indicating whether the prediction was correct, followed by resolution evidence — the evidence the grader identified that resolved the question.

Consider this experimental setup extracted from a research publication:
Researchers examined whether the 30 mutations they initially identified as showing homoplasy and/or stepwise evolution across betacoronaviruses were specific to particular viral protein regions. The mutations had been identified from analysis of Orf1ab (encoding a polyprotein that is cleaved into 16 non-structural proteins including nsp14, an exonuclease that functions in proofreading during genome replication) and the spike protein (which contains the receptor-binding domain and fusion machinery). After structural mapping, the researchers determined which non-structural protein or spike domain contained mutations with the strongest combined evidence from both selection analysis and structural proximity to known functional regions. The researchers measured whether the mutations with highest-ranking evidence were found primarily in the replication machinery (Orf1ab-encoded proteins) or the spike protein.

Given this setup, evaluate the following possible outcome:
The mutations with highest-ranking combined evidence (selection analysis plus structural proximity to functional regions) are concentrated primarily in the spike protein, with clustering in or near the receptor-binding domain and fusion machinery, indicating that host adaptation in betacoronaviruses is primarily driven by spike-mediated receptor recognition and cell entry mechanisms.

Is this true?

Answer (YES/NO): YES